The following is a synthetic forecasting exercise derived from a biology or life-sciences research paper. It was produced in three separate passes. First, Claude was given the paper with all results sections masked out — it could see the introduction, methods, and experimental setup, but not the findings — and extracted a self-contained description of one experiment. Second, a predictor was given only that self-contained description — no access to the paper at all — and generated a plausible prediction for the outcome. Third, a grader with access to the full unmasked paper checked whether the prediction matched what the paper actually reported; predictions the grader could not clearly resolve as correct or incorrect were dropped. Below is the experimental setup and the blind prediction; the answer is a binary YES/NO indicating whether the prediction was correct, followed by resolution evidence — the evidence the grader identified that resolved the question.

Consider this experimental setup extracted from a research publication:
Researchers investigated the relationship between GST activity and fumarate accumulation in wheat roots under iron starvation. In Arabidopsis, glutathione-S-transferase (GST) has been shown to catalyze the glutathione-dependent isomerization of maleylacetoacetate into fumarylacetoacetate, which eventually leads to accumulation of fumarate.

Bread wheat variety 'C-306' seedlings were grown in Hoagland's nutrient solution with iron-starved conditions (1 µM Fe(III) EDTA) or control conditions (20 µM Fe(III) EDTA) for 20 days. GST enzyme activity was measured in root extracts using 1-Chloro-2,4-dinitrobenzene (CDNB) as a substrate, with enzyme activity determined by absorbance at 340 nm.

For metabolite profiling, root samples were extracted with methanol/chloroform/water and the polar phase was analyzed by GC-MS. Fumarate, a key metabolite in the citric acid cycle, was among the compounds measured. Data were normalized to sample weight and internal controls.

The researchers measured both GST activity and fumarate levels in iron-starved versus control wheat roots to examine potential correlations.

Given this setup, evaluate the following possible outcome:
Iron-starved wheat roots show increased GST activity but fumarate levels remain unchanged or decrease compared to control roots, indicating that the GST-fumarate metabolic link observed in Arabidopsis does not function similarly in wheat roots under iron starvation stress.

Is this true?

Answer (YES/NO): NO